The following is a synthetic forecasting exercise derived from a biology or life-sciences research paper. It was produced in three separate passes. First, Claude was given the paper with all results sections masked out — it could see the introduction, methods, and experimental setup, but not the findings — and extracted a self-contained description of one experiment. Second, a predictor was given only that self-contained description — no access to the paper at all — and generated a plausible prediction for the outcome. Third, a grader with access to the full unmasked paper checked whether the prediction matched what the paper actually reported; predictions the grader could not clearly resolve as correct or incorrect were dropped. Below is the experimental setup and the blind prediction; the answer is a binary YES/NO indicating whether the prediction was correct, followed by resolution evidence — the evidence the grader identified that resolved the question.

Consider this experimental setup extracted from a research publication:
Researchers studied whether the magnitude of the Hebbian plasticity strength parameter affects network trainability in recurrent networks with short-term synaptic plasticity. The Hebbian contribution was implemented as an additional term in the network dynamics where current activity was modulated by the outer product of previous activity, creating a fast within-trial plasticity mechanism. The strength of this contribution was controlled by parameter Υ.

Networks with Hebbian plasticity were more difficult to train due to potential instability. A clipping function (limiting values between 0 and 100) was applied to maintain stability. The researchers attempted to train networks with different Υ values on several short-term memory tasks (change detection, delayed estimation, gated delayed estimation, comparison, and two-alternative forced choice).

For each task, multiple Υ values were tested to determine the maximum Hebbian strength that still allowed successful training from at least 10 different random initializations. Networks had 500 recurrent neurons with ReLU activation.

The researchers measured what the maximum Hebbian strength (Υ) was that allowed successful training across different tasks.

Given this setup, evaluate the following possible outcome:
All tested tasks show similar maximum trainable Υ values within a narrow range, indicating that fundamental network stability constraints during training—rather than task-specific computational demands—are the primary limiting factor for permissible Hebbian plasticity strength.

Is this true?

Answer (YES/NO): NO